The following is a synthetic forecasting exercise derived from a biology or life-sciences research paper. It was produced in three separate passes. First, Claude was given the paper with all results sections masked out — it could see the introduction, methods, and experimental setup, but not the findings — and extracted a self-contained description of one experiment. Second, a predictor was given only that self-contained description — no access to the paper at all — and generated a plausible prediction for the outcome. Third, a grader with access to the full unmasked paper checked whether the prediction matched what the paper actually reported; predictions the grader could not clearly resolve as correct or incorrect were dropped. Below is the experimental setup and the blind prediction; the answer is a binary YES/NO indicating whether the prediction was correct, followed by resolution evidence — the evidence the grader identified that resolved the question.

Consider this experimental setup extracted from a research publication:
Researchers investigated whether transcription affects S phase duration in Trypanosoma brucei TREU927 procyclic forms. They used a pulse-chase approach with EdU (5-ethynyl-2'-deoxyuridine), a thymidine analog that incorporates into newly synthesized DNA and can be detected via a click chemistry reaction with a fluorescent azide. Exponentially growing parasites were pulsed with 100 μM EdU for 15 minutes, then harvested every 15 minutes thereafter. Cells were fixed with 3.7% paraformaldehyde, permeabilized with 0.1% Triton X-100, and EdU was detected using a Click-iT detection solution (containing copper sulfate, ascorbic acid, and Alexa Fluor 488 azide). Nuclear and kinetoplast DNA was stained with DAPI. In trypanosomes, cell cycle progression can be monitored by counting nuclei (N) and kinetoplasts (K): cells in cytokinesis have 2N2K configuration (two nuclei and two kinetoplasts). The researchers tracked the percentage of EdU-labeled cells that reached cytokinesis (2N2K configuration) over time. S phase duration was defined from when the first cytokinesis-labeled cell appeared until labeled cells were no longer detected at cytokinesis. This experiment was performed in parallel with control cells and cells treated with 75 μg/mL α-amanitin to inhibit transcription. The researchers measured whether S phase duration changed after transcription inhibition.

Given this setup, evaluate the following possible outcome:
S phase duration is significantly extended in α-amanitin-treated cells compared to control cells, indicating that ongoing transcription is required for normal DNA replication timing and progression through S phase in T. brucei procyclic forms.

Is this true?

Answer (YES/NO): NO